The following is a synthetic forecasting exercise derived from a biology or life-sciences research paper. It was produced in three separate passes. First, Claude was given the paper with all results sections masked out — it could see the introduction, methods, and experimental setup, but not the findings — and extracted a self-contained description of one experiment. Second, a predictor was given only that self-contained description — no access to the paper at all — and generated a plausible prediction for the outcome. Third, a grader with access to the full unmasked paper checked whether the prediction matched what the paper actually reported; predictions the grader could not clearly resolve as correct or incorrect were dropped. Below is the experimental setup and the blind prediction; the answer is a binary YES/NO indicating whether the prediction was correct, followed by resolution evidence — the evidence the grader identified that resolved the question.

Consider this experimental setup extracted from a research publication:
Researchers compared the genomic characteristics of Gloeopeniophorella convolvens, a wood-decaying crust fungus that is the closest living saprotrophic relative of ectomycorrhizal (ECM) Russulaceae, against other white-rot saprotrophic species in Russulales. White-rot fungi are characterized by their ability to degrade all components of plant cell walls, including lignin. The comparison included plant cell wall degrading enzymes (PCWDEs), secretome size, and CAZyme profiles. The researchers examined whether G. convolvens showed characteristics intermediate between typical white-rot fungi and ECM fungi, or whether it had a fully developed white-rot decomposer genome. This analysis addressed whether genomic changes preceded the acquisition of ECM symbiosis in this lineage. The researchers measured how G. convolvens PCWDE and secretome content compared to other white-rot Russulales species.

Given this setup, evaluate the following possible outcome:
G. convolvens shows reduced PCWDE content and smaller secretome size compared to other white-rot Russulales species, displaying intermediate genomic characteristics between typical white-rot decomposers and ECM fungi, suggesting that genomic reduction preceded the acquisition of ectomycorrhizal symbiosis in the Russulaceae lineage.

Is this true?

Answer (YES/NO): YES